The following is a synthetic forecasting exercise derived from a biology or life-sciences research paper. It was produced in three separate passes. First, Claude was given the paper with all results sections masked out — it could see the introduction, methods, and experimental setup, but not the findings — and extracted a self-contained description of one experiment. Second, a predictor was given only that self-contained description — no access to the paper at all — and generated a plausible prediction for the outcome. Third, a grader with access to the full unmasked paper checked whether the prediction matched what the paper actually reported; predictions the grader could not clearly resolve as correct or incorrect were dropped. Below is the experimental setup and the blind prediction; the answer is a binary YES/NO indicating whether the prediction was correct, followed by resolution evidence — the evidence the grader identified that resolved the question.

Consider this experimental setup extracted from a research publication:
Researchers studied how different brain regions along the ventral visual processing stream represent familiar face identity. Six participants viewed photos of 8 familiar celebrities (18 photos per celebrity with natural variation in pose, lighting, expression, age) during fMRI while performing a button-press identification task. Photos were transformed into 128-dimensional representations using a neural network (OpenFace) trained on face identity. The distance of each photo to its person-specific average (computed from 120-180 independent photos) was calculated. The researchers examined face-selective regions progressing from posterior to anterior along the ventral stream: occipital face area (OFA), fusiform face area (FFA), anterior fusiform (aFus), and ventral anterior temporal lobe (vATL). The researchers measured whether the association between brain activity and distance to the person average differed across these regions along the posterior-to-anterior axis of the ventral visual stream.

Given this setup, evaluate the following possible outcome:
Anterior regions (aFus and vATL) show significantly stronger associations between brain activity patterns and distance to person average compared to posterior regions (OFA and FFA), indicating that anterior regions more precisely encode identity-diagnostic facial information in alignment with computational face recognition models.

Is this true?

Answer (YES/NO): NO